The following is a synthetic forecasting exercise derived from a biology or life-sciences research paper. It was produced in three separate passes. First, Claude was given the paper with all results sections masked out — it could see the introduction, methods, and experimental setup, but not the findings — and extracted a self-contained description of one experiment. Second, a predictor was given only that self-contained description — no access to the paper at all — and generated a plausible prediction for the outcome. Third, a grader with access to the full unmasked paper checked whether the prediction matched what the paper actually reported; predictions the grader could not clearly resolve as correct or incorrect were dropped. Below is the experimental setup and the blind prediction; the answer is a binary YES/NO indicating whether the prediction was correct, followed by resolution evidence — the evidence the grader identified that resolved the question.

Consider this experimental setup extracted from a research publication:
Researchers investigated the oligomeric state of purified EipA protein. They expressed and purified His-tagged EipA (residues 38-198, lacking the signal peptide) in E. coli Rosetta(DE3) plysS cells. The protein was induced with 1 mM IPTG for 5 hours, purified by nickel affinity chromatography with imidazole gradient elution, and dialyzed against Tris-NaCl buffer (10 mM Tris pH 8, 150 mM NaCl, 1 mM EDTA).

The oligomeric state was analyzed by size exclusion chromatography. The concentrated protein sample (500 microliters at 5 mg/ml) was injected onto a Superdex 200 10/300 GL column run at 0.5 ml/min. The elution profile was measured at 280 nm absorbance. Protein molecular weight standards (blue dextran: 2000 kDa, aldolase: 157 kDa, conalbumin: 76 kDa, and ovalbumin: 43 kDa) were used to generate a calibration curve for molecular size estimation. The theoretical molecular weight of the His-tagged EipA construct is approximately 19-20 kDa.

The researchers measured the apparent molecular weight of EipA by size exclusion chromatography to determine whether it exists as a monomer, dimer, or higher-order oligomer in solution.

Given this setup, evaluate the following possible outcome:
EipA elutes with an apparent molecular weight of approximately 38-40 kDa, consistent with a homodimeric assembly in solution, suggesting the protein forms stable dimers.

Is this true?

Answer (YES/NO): NO